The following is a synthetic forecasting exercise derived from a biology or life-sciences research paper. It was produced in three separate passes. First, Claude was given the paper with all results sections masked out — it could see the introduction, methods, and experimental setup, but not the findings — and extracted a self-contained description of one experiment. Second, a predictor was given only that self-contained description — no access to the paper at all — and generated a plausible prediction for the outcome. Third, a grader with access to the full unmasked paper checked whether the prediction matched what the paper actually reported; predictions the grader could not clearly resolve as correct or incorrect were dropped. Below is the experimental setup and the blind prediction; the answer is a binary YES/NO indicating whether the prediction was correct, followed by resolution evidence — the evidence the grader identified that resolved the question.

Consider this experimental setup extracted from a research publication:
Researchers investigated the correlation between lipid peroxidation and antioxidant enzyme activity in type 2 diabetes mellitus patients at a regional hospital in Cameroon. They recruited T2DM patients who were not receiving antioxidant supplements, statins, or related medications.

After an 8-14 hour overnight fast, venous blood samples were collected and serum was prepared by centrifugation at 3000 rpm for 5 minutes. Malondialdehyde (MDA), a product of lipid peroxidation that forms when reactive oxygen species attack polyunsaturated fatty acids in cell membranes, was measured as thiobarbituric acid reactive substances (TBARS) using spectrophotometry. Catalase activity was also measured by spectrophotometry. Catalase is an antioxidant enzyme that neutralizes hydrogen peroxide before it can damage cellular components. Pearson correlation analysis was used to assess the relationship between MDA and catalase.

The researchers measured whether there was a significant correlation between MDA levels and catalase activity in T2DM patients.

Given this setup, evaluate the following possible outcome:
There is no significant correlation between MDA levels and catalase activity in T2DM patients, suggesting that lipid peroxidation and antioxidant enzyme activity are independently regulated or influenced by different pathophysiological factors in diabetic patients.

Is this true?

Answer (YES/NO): NO